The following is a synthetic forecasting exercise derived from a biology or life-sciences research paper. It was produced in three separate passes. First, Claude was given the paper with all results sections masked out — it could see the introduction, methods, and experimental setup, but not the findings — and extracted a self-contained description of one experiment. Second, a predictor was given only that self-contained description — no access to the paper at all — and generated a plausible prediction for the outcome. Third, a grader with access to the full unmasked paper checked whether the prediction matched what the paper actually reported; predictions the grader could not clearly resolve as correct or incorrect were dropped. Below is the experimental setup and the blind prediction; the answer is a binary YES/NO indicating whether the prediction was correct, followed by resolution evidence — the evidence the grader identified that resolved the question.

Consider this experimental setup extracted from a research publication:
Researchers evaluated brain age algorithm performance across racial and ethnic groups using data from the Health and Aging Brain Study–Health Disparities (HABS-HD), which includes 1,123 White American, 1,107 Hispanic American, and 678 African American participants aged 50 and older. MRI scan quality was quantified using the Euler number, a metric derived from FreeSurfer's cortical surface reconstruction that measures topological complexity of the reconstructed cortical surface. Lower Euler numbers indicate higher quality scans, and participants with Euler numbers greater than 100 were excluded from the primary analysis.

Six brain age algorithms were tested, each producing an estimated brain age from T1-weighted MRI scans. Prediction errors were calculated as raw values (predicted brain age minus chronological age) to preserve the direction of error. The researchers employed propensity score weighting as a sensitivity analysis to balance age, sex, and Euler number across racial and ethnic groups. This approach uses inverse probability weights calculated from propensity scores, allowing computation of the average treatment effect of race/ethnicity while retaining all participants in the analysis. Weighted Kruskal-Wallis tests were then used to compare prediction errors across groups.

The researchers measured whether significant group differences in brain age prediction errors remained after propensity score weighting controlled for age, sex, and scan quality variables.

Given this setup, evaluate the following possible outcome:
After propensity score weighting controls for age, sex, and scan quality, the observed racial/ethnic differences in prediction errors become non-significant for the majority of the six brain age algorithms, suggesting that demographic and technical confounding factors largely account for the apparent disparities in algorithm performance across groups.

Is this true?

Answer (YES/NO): NO